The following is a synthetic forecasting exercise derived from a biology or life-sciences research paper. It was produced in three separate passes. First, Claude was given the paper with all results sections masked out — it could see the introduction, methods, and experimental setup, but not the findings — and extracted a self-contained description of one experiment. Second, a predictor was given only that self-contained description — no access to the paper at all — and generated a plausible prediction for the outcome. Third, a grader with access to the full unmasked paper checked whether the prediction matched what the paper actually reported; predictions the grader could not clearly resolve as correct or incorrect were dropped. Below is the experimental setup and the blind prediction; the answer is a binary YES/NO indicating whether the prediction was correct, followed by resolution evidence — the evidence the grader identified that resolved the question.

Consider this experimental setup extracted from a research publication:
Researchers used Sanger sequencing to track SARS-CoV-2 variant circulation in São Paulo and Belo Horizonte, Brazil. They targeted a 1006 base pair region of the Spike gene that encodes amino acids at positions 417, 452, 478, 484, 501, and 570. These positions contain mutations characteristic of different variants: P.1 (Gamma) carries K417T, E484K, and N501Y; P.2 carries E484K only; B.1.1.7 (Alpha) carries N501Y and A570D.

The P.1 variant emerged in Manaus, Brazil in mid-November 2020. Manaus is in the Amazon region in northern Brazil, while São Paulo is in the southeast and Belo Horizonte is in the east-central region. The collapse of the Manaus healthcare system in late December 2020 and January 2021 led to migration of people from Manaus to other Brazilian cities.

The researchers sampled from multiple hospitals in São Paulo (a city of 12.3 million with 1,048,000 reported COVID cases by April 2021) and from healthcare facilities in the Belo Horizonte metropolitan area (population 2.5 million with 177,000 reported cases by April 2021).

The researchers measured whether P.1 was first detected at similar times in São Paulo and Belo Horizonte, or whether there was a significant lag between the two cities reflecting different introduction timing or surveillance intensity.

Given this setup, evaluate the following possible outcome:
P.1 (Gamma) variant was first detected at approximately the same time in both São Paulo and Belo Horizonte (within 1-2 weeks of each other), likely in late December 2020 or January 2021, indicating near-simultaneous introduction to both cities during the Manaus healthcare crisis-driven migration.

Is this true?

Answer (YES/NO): NO